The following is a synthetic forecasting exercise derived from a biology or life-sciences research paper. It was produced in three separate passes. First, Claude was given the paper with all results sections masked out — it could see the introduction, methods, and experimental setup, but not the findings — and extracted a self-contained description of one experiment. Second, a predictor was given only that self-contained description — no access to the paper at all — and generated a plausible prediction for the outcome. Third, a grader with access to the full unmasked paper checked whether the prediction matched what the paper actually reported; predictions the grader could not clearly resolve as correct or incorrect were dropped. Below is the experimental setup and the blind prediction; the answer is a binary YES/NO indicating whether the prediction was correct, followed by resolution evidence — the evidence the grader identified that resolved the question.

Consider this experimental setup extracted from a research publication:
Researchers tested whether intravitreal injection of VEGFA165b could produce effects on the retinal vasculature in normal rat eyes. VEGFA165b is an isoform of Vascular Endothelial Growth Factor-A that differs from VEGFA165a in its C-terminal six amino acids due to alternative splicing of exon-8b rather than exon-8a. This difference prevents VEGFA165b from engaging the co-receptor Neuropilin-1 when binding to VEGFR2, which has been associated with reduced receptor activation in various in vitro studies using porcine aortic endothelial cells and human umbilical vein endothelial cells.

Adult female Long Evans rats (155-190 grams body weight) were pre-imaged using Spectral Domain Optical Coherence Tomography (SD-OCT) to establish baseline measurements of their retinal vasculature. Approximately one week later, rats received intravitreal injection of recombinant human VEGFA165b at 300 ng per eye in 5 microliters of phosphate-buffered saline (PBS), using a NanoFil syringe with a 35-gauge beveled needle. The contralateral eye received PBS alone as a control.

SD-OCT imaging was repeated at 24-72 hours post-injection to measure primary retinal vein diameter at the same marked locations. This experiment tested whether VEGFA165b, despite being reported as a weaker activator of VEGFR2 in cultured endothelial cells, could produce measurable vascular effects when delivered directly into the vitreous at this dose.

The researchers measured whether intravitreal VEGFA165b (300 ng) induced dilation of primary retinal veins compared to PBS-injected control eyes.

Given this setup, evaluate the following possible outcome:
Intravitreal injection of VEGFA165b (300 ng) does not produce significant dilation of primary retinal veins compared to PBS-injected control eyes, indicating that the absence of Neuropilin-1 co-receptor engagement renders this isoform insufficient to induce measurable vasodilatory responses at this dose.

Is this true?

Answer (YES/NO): NO